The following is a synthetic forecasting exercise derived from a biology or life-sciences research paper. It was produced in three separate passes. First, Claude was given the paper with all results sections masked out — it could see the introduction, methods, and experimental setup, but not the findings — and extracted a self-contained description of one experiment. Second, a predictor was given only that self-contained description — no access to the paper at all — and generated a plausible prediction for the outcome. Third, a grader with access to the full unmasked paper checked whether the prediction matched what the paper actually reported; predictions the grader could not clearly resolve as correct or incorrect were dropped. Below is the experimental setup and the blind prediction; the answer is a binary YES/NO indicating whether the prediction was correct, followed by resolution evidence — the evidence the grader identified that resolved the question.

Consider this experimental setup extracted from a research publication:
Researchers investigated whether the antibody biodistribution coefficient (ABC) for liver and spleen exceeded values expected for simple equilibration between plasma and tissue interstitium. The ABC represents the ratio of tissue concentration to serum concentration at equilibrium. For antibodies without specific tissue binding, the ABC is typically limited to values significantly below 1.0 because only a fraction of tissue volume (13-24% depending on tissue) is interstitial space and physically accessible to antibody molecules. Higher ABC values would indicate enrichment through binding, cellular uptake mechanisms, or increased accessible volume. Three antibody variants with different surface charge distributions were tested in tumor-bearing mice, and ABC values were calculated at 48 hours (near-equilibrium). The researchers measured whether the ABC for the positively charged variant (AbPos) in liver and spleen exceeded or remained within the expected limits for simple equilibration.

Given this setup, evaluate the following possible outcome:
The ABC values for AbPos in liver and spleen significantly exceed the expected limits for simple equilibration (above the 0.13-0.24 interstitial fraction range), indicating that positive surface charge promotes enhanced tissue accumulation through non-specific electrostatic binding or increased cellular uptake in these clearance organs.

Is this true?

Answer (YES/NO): YES